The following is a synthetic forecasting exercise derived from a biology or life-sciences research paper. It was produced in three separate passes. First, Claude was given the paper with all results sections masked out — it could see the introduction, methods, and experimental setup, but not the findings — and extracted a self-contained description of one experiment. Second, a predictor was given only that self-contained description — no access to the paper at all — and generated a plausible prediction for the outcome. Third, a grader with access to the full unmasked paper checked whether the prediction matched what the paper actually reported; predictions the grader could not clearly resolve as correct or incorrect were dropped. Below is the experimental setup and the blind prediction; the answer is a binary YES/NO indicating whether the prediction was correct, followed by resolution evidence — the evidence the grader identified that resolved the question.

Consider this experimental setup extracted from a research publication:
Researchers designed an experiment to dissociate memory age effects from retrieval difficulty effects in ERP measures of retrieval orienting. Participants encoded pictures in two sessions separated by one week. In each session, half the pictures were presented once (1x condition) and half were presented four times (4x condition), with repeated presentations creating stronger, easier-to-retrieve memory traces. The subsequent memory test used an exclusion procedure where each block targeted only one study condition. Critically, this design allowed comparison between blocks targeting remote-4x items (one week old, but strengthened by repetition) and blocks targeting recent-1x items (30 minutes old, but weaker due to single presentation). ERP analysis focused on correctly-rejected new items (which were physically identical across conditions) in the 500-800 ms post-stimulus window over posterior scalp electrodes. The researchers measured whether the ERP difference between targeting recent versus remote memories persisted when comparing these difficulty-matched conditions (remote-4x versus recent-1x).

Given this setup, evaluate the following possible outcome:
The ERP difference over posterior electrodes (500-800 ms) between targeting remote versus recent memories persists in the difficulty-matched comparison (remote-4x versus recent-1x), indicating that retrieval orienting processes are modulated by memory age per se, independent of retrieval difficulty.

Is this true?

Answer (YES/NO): YES